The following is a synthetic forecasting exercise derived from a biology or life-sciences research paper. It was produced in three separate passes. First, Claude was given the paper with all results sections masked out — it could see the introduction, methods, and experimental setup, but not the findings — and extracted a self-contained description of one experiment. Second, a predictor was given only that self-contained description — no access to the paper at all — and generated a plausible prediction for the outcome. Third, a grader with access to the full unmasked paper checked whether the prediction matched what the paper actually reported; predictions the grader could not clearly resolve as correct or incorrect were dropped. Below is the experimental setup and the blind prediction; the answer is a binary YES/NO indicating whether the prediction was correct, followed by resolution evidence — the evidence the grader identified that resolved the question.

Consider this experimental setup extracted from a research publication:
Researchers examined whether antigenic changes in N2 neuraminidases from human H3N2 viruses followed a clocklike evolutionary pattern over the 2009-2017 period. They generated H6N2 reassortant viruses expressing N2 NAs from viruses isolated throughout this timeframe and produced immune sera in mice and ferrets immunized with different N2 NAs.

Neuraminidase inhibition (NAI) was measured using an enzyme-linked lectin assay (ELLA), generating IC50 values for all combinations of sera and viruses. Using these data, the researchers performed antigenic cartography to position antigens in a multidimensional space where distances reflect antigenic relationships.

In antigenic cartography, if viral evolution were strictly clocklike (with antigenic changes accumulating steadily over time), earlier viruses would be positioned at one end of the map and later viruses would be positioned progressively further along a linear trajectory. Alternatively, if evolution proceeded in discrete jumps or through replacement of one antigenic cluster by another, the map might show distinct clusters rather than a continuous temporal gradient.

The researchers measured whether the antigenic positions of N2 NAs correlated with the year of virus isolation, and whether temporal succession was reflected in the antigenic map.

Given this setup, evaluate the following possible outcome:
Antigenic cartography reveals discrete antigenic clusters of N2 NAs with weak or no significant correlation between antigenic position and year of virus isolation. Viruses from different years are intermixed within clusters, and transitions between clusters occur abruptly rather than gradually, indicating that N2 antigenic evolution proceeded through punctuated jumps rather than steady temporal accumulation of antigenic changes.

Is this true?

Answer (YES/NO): YES